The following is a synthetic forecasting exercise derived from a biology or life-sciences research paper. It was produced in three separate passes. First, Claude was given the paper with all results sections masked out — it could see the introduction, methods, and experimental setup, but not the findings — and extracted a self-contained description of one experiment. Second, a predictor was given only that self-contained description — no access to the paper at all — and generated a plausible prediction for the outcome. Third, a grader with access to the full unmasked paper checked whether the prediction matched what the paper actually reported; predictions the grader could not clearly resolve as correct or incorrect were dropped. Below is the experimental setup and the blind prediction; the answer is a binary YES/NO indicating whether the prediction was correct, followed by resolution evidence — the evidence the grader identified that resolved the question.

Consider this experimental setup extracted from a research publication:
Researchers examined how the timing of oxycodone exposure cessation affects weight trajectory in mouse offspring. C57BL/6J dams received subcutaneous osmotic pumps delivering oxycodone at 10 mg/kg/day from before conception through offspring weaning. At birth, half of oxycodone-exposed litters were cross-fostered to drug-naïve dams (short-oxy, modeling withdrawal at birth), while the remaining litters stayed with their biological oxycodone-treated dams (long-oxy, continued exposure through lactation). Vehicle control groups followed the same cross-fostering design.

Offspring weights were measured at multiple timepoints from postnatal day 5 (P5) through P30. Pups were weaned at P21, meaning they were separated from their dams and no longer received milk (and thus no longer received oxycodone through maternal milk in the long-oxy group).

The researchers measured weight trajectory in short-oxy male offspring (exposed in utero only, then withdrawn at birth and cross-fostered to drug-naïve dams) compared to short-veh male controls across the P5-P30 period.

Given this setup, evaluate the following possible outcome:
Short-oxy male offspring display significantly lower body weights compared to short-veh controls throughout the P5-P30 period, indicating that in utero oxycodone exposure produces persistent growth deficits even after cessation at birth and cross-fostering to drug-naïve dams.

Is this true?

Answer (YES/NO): NO